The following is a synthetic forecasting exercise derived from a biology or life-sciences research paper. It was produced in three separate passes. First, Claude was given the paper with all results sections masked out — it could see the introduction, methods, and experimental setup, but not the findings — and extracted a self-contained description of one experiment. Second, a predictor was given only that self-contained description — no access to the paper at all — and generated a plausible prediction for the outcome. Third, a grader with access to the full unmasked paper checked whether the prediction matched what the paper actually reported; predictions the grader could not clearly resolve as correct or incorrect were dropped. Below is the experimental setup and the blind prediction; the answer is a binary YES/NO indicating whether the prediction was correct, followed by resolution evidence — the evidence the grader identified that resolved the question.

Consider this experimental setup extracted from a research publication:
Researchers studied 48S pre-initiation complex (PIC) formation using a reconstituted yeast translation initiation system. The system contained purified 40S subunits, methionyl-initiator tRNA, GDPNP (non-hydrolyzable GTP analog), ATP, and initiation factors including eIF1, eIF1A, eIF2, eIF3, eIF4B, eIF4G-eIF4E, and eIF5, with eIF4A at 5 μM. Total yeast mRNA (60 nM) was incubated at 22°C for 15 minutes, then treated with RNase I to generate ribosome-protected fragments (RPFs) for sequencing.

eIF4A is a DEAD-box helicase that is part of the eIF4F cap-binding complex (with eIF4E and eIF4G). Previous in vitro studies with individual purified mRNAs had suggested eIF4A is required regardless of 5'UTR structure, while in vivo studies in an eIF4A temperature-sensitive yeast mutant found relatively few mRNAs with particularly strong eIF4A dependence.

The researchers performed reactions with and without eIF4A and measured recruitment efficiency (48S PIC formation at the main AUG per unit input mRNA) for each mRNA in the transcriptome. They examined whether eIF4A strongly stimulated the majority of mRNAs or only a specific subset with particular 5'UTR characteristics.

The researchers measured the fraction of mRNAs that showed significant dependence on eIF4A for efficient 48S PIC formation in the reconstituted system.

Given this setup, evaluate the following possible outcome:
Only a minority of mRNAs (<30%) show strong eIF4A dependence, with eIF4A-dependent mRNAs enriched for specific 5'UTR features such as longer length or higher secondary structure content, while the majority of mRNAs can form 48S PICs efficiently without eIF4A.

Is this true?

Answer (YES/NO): NO